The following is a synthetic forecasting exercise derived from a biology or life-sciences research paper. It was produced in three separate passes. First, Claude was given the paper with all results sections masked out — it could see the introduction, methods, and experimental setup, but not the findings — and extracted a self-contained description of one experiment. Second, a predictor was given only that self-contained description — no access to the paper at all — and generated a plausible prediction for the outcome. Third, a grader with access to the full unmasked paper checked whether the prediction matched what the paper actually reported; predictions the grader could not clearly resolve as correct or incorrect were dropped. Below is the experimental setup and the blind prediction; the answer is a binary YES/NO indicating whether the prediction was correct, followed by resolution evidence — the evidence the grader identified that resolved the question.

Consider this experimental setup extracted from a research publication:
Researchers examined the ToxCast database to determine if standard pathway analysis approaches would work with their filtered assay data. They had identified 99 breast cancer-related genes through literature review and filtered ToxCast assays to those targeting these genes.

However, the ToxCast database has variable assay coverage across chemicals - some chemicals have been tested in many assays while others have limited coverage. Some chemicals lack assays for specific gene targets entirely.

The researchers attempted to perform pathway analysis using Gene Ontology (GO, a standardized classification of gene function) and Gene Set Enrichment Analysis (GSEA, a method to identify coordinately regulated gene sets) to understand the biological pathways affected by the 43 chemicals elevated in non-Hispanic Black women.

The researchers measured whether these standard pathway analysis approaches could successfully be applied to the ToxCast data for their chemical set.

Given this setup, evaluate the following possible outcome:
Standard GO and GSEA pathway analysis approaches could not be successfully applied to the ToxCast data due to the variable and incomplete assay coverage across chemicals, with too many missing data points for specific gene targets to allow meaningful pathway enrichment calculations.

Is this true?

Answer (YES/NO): YES